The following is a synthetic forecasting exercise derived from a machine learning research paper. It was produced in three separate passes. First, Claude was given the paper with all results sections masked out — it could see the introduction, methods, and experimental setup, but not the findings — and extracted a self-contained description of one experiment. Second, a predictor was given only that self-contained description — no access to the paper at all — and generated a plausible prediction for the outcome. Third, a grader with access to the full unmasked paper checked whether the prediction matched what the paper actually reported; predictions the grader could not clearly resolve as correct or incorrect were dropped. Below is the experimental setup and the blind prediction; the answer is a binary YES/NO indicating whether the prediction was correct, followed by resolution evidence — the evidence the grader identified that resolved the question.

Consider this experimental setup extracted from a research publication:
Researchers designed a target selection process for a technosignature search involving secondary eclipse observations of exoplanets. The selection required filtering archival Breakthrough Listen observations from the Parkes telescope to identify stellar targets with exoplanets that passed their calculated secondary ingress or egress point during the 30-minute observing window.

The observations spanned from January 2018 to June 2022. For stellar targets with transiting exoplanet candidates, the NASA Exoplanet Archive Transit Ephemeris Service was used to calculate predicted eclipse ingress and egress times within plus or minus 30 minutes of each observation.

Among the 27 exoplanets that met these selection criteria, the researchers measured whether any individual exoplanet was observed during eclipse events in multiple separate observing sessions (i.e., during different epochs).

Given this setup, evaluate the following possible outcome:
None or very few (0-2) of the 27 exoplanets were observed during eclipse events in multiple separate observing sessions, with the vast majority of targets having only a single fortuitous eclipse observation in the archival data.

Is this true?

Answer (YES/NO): YES